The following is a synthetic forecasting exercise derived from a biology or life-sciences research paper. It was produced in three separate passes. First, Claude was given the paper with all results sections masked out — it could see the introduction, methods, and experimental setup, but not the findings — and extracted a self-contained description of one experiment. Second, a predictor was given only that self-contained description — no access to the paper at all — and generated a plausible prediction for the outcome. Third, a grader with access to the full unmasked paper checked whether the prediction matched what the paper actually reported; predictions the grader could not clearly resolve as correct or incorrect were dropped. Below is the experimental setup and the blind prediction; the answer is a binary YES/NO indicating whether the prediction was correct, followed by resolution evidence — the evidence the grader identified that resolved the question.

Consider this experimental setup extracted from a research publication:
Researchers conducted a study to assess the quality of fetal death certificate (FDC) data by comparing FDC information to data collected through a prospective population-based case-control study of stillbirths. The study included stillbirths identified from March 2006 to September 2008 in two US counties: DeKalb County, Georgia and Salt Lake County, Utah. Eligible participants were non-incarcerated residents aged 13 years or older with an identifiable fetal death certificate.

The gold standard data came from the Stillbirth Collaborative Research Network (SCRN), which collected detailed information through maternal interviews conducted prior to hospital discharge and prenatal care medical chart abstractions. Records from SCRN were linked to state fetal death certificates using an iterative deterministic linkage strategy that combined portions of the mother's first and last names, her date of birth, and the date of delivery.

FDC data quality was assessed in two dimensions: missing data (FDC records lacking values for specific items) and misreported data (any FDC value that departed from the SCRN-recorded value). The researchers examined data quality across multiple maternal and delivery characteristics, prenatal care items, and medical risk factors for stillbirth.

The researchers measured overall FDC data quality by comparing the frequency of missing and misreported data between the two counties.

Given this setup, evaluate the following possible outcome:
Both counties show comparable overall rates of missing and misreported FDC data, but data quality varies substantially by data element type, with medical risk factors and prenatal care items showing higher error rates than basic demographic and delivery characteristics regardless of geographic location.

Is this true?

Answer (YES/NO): NO